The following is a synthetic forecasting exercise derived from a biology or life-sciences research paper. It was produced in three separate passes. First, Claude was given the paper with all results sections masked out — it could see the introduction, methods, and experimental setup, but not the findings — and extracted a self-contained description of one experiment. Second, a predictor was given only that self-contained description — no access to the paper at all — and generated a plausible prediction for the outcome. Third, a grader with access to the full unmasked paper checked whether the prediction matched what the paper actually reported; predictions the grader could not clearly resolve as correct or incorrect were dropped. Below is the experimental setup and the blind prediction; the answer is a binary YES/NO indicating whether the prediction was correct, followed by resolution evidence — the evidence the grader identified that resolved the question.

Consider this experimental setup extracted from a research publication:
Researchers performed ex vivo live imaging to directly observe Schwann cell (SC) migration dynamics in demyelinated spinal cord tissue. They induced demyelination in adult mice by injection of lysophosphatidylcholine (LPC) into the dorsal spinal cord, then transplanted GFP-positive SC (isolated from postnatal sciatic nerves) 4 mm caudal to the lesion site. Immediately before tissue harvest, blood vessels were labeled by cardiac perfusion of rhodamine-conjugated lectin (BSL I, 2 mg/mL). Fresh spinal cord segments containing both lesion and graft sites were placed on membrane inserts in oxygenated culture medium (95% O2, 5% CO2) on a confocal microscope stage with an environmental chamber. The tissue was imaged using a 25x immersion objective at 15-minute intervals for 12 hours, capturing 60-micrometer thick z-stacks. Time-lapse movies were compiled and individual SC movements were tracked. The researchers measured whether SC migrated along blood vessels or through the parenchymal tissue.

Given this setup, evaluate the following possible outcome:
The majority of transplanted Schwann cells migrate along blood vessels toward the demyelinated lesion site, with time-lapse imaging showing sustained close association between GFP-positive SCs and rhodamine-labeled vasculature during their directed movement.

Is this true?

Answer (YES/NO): YES